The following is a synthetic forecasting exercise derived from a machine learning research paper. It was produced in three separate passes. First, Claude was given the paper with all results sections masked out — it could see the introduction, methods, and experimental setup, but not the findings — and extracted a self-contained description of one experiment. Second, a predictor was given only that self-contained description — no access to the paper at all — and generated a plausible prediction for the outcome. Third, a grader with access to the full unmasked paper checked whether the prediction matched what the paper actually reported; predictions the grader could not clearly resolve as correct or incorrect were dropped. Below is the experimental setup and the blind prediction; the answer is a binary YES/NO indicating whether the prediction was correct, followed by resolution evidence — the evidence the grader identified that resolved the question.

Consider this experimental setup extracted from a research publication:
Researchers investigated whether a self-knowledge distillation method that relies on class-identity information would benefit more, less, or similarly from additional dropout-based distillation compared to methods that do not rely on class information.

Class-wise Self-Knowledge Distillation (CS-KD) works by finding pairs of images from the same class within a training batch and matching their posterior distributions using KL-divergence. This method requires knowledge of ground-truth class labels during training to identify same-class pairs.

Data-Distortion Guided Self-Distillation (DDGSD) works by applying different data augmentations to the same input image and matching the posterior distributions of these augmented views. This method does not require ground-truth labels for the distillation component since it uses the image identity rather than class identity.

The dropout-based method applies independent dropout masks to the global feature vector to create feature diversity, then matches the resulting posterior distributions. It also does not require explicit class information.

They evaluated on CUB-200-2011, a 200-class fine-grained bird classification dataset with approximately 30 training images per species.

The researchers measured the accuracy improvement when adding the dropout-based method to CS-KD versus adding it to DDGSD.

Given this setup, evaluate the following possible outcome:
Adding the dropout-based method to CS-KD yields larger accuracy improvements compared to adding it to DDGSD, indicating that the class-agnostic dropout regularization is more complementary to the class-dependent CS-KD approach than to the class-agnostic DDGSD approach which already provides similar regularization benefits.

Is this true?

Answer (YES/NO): NO